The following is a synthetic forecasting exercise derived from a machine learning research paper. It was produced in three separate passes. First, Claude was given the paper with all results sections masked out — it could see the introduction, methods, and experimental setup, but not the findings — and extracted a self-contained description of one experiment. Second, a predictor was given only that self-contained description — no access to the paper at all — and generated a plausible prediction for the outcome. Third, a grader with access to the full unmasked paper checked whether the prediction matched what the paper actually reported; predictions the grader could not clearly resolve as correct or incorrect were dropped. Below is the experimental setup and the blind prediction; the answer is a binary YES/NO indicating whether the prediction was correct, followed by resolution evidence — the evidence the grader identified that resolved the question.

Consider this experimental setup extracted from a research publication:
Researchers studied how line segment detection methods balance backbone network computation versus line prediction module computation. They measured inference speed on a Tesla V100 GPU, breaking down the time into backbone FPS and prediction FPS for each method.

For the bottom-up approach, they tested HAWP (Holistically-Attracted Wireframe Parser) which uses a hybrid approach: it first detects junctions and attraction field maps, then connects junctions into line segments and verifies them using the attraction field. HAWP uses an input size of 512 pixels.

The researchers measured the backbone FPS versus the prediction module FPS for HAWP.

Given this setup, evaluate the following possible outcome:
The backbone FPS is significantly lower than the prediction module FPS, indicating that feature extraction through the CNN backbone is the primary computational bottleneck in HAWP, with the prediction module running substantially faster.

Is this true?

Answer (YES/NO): YES